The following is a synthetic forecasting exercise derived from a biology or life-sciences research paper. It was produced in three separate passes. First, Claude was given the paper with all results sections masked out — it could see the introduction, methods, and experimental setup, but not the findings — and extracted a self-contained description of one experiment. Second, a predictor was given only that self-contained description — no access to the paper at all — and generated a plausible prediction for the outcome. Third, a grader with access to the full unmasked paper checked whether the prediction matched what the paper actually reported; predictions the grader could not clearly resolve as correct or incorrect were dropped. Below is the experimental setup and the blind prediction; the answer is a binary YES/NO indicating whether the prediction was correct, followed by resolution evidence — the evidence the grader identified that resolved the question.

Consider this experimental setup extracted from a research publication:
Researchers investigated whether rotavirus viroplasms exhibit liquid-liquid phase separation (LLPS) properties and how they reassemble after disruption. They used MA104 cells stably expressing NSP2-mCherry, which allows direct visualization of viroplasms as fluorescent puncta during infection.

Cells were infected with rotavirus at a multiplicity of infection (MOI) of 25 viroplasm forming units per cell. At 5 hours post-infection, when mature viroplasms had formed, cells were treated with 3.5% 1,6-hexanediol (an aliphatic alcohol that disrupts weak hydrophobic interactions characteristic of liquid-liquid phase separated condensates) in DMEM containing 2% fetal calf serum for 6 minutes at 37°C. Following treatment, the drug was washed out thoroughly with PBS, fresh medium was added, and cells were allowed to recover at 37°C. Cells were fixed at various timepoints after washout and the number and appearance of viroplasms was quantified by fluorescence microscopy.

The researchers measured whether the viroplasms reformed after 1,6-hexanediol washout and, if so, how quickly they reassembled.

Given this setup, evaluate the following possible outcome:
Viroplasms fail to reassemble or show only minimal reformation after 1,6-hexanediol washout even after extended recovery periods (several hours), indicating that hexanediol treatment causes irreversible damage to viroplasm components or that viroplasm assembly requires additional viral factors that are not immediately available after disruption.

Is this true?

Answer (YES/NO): NO